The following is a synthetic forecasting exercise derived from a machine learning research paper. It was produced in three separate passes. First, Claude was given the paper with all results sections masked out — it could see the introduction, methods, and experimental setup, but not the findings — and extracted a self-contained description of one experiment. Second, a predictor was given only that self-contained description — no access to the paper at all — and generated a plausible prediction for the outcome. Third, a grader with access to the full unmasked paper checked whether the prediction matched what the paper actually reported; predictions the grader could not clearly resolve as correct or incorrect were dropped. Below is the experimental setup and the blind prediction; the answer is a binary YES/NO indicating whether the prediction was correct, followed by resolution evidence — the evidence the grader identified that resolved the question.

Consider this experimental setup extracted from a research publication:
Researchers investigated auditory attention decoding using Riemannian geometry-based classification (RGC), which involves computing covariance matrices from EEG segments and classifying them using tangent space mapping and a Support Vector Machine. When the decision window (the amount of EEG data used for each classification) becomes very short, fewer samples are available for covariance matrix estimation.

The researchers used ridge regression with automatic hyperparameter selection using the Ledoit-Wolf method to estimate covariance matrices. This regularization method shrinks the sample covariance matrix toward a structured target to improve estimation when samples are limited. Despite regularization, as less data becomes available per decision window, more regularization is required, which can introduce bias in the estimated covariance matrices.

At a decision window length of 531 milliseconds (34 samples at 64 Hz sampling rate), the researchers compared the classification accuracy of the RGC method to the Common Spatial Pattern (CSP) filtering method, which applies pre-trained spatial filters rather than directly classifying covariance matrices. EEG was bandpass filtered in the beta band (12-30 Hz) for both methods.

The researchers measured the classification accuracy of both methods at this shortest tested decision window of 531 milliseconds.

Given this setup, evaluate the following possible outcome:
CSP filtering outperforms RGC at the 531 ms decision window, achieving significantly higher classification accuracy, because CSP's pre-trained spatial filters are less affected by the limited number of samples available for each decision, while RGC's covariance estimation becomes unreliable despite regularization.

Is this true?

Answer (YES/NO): NO